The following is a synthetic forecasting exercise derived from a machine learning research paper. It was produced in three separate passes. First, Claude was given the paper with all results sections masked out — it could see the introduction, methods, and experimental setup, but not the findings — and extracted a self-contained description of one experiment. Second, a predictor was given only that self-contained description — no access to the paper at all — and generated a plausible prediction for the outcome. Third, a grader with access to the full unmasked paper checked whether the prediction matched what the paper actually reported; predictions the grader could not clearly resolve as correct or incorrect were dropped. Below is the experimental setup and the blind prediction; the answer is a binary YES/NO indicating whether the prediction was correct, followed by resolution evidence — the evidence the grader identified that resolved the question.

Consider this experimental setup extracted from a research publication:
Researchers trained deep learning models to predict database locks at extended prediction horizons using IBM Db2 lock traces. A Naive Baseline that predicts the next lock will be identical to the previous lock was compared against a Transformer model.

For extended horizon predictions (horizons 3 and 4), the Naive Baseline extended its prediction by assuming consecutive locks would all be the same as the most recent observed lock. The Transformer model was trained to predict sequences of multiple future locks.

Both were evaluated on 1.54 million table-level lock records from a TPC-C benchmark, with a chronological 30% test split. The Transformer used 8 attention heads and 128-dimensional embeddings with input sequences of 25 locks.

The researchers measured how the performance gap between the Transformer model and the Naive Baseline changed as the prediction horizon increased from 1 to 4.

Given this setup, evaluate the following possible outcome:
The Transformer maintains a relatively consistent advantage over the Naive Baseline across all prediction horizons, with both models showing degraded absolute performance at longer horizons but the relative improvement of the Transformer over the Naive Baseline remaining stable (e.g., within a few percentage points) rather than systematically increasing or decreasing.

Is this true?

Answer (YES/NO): NO